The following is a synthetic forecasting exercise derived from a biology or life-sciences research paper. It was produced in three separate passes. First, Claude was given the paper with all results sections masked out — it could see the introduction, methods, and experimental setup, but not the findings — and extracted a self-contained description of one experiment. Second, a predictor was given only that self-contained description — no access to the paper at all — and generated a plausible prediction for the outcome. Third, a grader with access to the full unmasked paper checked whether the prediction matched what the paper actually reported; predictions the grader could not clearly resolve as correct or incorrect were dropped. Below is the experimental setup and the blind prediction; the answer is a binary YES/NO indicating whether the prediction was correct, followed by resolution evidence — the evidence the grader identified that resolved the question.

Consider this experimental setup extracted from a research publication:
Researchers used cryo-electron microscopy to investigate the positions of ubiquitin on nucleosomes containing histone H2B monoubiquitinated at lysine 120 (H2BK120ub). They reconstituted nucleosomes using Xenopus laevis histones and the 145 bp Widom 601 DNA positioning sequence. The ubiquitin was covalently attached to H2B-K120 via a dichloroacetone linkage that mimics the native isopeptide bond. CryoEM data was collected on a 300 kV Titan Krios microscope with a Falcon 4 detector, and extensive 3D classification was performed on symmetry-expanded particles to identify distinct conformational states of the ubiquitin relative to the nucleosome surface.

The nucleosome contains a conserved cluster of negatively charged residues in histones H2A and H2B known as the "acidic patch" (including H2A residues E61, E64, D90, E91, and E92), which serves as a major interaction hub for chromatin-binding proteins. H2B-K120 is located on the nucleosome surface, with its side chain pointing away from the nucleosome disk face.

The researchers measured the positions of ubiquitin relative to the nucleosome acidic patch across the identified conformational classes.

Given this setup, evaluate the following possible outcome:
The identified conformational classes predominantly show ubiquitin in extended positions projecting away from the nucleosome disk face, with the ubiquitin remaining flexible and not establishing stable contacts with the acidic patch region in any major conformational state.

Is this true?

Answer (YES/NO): NO